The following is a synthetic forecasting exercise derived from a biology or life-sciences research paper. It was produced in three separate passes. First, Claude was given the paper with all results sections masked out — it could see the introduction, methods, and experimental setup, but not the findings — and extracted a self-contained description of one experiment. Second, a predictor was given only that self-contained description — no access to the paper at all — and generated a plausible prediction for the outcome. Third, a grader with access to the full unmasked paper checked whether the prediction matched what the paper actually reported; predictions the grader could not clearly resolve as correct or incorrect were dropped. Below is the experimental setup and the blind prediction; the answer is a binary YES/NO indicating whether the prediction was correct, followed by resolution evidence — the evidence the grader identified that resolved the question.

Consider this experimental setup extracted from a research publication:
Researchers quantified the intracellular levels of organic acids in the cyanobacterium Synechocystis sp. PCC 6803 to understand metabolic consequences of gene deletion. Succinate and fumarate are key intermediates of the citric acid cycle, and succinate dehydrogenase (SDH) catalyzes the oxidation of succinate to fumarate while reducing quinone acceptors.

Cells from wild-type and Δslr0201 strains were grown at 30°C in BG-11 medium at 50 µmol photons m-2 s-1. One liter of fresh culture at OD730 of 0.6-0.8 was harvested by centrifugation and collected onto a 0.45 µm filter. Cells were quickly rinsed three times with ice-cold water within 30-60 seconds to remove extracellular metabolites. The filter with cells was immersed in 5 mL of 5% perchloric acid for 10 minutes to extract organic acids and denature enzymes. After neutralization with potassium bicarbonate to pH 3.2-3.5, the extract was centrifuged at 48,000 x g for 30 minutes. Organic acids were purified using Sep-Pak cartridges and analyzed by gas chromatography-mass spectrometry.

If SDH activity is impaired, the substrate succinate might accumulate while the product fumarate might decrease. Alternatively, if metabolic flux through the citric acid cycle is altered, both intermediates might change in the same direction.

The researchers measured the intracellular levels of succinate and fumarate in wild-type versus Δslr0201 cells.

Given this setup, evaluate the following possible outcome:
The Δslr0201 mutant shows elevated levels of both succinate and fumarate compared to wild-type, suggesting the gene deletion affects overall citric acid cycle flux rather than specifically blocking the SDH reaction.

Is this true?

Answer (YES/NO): NO